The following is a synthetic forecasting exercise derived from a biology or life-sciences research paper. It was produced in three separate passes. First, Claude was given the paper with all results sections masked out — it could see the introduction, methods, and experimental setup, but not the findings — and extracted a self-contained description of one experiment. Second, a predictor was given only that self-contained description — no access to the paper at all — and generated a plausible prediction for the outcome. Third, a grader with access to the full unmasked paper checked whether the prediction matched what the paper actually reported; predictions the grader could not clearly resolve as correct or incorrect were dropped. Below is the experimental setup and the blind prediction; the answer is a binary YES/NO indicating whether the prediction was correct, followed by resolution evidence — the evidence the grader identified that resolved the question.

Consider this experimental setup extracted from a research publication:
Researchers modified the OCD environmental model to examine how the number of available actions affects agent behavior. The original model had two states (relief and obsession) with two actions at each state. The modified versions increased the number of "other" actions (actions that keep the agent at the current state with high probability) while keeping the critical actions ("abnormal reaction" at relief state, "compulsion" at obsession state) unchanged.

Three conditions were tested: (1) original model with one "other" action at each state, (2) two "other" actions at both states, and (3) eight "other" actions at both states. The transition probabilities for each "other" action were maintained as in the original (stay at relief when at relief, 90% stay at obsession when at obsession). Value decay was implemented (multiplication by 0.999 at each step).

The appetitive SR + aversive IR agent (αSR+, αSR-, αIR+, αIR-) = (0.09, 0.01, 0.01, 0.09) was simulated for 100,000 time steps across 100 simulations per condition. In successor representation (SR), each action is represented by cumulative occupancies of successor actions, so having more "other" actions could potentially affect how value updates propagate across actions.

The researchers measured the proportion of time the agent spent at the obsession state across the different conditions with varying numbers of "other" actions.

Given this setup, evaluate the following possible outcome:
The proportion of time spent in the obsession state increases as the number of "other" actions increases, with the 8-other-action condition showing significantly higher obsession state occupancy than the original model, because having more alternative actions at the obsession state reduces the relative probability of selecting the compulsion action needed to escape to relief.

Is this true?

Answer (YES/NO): NO